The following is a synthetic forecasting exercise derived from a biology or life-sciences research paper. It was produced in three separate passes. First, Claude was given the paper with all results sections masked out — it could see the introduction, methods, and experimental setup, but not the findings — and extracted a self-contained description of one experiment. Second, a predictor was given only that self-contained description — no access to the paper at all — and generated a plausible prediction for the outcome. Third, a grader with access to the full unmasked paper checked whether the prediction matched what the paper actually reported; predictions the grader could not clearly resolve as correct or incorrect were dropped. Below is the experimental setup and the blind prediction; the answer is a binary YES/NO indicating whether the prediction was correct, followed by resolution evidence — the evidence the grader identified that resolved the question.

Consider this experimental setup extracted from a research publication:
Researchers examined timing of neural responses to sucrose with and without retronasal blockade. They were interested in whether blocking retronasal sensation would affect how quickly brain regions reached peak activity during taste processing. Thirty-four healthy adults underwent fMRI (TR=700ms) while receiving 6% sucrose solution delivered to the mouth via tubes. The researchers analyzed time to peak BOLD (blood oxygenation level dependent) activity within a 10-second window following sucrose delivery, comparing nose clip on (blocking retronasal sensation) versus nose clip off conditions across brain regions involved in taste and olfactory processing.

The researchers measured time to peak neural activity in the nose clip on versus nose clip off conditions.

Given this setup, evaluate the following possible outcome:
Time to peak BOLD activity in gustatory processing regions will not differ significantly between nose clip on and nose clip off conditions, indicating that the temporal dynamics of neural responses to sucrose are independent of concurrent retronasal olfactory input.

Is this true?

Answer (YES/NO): YES